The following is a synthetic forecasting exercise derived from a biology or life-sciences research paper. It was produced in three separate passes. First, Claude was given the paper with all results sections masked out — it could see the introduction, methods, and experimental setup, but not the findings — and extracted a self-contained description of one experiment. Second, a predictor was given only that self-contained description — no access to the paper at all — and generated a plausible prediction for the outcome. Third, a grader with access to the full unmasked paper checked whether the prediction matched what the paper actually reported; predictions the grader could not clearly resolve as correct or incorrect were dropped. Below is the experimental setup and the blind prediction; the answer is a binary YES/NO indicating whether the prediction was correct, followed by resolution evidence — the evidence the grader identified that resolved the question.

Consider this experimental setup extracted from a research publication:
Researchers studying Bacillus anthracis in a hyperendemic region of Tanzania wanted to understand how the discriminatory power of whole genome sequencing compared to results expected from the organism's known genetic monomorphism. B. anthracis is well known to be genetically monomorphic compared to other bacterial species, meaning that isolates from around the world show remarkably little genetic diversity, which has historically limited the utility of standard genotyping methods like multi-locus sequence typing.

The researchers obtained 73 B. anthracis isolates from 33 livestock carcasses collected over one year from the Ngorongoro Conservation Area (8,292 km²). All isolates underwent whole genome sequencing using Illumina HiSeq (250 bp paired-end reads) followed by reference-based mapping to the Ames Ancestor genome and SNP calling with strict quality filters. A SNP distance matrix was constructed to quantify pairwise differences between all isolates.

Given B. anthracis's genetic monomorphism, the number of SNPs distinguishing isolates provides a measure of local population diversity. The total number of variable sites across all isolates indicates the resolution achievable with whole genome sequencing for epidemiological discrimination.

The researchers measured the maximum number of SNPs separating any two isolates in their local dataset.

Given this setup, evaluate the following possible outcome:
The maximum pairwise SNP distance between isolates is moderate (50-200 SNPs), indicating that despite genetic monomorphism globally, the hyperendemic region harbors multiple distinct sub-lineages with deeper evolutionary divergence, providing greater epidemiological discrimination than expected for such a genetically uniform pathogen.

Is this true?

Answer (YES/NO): NO